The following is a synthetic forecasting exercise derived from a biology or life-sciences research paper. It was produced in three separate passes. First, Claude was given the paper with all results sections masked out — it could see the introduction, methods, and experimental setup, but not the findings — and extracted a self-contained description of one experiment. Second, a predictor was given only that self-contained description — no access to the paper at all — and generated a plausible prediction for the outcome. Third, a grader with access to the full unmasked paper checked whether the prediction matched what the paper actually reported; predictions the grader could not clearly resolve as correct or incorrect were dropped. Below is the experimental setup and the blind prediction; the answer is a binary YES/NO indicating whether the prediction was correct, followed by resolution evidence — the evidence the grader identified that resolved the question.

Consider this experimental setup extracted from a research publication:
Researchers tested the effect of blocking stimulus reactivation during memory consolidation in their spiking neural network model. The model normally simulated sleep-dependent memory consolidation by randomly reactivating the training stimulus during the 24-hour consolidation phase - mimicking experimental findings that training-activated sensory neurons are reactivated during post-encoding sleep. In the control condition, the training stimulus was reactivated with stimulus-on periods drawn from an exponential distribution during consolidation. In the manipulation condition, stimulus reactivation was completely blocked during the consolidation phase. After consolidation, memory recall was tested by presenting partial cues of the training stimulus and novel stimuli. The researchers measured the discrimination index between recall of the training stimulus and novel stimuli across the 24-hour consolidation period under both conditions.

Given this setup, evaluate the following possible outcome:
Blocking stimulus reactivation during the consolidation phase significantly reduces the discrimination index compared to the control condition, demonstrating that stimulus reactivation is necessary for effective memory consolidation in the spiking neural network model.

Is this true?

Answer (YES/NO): YES